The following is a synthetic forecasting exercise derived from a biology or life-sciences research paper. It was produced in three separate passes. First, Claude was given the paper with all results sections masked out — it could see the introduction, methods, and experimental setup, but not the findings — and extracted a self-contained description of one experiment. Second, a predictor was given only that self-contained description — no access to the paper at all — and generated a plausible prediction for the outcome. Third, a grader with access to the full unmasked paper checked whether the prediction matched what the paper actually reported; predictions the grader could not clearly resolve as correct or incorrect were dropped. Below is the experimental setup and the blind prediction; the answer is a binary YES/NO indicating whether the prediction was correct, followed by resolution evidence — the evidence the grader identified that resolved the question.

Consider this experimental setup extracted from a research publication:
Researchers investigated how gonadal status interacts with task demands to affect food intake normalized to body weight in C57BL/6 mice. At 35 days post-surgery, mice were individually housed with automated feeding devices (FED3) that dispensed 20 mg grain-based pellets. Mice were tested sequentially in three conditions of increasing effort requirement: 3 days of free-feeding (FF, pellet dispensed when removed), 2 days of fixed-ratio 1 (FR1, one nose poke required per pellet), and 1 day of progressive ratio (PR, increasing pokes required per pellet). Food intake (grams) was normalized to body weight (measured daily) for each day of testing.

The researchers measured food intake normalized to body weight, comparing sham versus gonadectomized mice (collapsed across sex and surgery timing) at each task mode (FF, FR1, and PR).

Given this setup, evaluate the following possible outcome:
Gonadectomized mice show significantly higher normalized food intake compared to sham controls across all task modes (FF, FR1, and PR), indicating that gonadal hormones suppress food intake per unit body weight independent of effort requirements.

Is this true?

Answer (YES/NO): NO